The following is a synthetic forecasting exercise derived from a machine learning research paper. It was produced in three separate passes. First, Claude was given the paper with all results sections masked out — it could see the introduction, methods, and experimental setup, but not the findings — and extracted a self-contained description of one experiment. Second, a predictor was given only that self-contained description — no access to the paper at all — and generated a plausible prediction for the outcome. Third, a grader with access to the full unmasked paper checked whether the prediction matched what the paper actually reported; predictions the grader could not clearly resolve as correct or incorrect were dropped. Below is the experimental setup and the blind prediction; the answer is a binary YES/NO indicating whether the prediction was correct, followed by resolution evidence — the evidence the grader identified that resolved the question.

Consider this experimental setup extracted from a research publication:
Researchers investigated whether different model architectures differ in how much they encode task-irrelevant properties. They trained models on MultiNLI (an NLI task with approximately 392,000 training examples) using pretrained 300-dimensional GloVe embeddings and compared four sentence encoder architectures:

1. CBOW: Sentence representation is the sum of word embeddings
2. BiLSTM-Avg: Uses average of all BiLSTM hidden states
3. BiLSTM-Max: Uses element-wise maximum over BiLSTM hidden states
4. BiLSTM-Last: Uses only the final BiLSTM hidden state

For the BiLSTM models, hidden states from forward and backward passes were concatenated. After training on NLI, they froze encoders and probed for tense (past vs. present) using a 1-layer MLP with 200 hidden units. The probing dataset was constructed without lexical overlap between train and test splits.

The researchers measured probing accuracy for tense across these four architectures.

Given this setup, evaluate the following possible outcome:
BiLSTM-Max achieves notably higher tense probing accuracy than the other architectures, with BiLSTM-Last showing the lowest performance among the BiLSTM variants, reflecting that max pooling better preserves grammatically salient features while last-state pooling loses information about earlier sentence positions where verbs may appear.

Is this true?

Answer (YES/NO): NO